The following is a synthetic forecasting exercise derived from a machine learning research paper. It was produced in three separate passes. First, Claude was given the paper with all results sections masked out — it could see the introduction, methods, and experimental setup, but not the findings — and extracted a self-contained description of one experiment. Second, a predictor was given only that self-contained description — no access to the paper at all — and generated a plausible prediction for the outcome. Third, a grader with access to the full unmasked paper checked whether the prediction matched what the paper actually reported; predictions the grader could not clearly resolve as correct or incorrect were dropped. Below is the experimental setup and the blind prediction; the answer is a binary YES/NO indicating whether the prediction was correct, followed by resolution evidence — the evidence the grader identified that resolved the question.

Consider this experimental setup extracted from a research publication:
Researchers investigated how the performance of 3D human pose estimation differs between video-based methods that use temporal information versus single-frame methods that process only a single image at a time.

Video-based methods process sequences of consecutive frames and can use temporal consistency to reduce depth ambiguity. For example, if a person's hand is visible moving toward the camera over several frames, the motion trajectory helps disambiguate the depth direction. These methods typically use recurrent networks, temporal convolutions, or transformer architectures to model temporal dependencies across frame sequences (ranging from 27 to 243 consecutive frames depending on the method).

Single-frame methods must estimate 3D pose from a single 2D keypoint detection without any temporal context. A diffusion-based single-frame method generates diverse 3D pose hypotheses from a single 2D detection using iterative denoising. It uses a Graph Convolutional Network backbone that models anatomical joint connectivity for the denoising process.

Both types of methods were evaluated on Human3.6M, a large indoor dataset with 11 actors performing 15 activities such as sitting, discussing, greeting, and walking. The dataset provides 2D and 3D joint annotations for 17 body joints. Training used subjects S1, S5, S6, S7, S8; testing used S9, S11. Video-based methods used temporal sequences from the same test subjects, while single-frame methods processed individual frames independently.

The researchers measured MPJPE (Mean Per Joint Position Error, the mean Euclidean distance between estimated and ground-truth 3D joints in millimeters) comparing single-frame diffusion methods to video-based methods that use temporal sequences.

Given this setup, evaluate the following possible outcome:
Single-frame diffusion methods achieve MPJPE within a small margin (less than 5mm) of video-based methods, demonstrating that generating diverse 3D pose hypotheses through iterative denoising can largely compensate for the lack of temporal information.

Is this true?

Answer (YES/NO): YES